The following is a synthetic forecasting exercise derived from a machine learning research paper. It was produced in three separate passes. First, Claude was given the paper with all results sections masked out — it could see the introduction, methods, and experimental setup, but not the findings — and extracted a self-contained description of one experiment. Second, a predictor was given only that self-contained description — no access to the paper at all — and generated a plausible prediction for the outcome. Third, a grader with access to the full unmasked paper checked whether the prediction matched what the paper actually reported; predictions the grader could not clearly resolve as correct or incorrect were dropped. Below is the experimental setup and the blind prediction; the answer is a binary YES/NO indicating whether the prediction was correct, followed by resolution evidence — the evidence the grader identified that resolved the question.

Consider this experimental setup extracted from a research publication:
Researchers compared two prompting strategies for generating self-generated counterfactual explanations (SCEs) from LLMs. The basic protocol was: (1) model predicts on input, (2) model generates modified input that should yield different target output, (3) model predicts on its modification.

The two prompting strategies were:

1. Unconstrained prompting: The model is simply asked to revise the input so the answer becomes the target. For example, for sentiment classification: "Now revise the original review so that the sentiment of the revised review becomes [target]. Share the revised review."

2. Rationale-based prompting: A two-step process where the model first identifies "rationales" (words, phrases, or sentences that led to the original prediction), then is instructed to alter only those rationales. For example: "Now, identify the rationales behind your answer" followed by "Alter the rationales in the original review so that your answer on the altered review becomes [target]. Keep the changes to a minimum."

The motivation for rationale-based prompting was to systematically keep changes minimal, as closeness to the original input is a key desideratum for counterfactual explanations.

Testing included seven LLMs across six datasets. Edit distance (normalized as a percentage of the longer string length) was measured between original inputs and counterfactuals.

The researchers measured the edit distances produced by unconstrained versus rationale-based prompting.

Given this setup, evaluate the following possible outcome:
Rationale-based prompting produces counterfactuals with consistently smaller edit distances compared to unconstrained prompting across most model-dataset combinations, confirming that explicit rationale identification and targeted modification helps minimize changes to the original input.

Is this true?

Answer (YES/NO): NO